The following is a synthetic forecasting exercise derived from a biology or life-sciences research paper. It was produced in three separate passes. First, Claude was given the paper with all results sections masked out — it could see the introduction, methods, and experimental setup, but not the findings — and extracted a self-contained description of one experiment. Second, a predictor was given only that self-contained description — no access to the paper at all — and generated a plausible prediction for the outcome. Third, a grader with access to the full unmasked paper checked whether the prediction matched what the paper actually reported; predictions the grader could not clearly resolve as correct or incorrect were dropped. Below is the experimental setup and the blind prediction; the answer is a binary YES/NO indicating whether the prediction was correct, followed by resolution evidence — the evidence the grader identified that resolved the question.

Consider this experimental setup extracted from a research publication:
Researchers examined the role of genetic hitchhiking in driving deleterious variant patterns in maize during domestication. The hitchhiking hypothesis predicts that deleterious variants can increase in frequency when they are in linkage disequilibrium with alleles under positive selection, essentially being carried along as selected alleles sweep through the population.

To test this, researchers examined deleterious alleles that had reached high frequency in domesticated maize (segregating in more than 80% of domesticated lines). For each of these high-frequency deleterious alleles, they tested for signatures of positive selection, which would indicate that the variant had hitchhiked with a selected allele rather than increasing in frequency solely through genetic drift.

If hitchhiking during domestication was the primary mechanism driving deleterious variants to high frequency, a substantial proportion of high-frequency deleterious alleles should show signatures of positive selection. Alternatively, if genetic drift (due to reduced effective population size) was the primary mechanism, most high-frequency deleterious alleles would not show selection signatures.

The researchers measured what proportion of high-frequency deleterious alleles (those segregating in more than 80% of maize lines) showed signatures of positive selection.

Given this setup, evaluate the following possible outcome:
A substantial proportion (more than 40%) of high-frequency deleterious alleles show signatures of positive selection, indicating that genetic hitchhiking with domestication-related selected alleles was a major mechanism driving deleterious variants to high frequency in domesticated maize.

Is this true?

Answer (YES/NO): NO